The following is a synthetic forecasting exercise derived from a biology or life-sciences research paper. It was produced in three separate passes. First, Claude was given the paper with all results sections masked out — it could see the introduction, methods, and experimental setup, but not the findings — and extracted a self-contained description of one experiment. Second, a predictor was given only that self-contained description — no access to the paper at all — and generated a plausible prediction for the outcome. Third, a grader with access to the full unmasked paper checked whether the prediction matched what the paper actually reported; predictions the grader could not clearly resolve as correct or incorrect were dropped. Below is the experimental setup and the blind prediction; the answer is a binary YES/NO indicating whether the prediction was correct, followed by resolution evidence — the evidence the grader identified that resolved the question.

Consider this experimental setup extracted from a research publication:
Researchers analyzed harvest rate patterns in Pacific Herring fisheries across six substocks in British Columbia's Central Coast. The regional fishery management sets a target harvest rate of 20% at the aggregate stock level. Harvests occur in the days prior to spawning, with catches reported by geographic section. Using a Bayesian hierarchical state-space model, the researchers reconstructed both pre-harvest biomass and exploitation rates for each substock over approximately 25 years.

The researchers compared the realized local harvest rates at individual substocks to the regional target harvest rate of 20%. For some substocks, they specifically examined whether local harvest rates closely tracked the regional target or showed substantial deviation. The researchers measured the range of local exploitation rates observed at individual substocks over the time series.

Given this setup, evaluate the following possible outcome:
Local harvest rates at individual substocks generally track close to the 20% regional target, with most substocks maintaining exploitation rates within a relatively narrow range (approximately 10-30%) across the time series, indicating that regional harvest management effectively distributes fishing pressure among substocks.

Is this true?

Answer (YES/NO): NO